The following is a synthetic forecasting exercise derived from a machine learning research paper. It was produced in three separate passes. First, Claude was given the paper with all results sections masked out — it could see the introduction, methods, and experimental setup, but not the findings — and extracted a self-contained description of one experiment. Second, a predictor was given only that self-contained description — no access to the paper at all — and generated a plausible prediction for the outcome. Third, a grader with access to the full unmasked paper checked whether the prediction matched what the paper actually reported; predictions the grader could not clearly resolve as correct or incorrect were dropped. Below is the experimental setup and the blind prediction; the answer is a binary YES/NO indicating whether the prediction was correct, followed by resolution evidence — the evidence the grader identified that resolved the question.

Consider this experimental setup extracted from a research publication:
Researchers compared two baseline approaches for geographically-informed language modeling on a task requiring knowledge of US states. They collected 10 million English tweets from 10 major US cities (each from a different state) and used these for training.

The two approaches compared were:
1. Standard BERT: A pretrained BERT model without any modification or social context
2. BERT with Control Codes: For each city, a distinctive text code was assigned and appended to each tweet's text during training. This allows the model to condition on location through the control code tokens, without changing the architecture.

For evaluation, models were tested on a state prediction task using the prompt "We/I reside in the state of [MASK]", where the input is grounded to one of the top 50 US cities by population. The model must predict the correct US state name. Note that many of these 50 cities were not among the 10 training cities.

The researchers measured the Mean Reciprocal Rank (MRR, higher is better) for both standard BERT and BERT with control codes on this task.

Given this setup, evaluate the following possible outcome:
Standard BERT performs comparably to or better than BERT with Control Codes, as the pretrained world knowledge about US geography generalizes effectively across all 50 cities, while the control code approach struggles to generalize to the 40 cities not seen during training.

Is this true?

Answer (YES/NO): NO